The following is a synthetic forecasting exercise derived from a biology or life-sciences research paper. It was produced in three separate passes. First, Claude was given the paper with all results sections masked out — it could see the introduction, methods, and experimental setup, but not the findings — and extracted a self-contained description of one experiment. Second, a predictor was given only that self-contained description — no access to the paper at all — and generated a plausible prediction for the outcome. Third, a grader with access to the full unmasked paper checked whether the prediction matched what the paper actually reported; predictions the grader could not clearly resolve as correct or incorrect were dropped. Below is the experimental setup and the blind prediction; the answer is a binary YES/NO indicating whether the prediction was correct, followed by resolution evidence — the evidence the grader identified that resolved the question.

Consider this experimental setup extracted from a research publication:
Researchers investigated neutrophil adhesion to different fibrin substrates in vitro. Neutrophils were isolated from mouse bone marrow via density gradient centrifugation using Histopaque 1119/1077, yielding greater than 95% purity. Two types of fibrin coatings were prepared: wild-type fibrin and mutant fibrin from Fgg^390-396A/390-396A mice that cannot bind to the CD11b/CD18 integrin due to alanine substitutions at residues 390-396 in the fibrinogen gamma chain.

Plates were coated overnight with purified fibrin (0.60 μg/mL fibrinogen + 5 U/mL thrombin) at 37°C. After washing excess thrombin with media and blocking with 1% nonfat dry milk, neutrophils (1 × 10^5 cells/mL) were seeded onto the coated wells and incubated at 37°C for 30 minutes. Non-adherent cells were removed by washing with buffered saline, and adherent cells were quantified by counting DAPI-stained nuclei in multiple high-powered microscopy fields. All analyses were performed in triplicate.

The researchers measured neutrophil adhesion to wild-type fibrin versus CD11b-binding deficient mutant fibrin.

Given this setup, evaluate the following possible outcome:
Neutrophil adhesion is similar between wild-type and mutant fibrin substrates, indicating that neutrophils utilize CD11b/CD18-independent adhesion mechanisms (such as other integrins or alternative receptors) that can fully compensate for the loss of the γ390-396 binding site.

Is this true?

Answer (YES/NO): NO